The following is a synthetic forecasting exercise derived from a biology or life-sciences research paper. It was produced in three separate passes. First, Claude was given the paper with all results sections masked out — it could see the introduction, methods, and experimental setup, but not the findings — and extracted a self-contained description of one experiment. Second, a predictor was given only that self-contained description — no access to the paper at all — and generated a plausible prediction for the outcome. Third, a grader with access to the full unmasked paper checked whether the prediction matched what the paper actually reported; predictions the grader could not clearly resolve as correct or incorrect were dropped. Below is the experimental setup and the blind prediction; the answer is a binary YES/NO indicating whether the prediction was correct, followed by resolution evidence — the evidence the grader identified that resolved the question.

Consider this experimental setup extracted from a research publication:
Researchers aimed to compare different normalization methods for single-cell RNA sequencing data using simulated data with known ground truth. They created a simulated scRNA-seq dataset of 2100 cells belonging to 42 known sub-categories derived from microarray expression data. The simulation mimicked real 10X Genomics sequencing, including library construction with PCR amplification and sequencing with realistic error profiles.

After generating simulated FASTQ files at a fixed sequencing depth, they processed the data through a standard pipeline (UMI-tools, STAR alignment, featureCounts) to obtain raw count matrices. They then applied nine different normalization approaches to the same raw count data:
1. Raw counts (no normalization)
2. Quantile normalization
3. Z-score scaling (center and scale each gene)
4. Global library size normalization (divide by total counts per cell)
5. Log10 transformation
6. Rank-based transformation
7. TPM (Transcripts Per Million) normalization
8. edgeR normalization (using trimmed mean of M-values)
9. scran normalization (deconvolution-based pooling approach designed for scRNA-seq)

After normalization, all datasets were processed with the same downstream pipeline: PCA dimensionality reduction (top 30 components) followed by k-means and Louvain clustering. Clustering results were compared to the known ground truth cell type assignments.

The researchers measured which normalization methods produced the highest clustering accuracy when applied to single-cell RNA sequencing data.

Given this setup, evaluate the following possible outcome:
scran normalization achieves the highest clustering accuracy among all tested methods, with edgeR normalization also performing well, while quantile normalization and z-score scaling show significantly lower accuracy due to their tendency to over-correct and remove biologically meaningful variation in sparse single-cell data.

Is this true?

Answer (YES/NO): NO